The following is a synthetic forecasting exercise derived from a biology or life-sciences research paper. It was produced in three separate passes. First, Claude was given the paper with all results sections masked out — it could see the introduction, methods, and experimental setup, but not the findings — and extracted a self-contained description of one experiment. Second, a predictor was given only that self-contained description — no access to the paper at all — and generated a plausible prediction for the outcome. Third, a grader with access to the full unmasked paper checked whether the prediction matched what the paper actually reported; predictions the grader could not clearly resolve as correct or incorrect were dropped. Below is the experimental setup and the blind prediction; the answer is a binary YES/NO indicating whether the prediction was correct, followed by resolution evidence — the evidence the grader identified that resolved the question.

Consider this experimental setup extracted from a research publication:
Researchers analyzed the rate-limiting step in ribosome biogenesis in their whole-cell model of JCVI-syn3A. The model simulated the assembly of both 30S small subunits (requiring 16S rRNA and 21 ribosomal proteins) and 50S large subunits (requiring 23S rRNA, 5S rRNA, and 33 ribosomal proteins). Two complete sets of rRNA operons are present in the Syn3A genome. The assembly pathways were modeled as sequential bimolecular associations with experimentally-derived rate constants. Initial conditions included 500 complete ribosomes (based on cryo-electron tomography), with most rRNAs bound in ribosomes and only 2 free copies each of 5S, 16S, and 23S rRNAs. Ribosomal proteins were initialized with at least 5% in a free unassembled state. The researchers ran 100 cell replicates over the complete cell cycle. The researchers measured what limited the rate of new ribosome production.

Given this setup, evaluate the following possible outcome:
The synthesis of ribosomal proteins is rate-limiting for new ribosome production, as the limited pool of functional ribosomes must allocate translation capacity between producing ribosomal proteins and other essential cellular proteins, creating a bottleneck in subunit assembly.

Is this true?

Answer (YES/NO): NO